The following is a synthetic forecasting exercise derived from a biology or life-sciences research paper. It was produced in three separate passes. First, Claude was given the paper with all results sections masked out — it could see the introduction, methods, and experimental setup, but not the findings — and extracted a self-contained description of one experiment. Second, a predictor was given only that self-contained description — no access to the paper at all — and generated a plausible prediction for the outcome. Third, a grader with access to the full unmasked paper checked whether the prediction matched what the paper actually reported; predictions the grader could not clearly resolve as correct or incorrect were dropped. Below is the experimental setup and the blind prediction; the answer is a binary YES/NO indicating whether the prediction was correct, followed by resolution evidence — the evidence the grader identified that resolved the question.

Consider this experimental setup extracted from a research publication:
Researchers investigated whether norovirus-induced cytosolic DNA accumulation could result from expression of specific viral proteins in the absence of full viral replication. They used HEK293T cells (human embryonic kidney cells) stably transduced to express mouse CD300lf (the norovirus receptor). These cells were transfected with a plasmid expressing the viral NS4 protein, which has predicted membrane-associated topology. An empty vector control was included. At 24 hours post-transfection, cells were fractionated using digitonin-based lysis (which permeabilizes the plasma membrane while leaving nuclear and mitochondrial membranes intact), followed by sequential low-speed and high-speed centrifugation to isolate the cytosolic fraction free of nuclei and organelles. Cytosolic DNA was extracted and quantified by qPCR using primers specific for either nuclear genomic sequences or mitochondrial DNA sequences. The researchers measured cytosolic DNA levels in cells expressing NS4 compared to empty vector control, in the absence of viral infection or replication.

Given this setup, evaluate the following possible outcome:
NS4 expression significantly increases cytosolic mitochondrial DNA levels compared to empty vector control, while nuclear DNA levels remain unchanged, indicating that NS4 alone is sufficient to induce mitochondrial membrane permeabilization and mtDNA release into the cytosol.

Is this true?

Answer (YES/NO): NO